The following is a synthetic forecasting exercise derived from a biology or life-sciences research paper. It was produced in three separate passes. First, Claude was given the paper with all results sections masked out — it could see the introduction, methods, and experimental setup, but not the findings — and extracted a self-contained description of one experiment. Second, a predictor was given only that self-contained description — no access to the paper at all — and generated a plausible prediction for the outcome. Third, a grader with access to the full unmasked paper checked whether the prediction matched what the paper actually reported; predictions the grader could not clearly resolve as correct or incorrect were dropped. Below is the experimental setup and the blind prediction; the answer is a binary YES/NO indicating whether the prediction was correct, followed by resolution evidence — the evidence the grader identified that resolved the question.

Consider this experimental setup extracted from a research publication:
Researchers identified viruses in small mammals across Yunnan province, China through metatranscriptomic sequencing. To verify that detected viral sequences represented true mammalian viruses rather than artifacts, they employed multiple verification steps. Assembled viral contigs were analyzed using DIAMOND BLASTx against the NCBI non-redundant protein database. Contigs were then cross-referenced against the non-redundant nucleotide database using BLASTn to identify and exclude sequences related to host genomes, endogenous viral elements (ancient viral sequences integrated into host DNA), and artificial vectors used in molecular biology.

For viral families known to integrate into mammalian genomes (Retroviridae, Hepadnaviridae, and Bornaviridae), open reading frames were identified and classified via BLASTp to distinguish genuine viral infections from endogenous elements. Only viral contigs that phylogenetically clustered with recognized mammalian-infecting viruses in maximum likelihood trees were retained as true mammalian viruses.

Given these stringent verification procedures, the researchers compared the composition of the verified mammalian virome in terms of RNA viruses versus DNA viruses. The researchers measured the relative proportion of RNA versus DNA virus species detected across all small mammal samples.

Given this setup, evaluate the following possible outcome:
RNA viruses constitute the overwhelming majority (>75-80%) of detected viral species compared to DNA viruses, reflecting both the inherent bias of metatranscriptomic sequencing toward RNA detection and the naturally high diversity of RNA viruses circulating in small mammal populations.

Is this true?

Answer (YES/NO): NO